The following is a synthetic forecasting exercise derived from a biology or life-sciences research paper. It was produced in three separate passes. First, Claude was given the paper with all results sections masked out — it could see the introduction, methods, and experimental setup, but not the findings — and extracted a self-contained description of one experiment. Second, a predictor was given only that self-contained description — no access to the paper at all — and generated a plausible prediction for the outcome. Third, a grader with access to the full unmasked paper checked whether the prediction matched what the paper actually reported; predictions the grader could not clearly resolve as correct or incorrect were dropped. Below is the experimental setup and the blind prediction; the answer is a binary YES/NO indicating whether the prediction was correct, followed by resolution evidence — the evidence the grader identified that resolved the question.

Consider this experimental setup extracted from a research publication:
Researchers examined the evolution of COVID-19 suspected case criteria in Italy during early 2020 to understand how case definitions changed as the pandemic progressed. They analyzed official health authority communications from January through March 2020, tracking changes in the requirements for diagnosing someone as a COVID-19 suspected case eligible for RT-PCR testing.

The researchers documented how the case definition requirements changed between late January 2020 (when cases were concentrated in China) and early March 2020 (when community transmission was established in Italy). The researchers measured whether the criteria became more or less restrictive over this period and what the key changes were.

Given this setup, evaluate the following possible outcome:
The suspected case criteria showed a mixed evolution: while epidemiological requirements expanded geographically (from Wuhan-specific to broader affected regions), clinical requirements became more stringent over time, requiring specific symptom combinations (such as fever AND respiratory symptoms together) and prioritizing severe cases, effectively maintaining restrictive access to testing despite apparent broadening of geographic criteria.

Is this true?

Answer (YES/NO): NO